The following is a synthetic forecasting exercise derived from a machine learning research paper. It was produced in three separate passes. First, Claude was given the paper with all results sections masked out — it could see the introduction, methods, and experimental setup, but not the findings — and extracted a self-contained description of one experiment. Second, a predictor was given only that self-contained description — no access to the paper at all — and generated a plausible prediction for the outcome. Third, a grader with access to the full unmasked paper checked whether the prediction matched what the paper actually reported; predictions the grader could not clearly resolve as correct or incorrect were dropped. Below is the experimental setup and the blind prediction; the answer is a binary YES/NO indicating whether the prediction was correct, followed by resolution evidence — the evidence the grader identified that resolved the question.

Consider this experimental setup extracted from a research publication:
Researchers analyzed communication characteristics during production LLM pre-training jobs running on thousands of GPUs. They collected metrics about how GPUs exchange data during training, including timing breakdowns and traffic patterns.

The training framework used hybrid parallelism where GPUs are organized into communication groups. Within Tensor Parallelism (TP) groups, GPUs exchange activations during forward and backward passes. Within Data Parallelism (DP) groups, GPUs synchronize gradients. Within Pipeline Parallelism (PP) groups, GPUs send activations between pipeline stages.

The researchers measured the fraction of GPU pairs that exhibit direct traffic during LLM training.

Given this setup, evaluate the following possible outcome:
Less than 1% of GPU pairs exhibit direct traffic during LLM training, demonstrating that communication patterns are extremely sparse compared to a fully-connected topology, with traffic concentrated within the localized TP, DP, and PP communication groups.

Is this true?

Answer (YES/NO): YES